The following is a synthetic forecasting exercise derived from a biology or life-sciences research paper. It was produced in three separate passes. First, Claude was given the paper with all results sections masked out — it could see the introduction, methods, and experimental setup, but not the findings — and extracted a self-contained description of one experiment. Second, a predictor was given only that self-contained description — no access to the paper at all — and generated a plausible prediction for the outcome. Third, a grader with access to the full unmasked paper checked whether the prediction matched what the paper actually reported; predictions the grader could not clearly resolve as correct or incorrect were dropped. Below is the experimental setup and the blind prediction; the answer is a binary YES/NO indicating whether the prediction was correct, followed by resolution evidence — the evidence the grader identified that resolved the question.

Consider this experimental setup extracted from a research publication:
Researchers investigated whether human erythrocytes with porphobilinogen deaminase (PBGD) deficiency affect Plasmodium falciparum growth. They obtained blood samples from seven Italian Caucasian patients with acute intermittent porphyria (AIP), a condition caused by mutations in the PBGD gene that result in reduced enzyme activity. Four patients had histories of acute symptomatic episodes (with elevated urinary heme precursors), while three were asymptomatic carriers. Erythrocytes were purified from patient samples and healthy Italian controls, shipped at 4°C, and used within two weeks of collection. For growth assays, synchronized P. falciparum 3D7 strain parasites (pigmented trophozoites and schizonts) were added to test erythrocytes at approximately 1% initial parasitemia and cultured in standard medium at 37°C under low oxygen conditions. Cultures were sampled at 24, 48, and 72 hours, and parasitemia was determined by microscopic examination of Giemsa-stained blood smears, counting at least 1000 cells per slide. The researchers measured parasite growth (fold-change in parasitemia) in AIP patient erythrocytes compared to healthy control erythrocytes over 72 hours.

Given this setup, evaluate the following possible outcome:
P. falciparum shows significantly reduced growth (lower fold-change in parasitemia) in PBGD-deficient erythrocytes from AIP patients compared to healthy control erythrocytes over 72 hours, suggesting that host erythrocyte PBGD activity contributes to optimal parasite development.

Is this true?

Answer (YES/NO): NO